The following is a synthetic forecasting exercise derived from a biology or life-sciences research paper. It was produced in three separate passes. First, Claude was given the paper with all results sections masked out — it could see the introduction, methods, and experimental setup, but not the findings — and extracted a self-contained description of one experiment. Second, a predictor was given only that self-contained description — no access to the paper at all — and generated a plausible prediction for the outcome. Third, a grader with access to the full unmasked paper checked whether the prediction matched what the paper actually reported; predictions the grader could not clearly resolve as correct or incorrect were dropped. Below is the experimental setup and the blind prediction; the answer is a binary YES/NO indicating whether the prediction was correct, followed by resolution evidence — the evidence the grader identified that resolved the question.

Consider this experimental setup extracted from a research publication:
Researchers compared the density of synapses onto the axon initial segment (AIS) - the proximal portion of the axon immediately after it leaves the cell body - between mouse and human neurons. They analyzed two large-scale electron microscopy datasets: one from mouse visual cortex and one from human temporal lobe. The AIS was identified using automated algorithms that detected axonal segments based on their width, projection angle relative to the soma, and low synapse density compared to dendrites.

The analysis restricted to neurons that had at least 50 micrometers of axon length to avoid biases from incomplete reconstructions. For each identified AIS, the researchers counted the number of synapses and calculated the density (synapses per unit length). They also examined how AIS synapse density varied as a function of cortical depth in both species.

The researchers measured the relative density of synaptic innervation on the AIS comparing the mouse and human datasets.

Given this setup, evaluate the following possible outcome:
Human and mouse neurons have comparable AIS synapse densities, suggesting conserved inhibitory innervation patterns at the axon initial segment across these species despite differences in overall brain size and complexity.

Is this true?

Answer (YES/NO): NO